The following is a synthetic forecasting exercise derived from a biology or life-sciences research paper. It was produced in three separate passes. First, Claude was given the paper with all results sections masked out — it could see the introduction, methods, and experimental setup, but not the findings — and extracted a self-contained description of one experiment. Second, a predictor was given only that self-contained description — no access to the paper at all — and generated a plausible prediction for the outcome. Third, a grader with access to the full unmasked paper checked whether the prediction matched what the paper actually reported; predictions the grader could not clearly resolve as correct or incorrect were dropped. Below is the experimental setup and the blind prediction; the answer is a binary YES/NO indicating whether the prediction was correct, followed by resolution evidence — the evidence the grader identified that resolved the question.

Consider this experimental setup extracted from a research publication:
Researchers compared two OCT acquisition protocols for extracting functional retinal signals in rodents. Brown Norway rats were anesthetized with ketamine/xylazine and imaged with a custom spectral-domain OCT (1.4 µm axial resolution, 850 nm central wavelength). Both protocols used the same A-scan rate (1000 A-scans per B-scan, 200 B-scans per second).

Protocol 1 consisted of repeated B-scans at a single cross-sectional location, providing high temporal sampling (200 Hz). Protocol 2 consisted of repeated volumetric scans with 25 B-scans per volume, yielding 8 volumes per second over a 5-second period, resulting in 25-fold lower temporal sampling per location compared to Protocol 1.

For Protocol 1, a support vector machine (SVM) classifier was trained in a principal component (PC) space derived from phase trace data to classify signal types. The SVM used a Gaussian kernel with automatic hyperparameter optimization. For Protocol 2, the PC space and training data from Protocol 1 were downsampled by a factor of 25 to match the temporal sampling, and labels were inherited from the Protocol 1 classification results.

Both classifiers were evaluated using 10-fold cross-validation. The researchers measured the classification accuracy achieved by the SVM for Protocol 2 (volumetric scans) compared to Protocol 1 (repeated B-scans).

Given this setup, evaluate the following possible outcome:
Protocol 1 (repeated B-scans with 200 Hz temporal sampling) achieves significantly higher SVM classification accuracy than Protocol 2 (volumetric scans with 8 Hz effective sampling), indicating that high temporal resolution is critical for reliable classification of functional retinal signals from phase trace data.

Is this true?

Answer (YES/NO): YES